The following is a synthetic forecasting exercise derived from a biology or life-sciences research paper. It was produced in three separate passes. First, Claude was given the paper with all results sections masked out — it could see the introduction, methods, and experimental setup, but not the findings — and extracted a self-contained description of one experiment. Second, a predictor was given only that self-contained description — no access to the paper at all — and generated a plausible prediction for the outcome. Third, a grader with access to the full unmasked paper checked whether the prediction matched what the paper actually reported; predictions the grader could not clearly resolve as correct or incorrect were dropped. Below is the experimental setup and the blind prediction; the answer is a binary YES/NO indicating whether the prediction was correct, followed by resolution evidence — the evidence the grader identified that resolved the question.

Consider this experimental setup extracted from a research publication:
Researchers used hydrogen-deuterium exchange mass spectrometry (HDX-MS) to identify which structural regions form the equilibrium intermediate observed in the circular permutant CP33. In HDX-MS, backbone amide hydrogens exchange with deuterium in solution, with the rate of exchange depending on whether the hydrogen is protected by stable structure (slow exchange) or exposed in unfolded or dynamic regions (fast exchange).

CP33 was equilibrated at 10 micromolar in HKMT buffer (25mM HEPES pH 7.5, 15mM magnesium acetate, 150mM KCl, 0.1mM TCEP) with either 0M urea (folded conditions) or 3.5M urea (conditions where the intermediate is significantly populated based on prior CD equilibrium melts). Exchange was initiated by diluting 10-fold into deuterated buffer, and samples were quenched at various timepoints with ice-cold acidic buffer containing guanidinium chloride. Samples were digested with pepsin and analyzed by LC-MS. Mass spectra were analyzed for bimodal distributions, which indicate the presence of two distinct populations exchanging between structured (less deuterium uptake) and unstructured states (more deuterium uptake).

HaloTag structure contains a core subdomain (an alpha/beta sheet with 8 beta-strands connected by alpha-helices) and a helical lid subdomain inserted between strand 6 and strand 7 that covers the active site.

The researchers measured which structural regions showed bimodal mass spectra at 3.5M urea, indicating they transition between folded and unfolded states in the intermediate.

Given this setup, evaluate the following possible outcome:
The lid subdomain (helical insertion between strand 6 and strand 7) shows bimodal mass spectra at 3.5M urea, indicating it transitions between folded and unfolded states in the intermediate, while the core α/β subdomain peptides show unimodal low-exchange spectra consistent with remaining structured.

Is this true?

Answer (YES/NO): NO